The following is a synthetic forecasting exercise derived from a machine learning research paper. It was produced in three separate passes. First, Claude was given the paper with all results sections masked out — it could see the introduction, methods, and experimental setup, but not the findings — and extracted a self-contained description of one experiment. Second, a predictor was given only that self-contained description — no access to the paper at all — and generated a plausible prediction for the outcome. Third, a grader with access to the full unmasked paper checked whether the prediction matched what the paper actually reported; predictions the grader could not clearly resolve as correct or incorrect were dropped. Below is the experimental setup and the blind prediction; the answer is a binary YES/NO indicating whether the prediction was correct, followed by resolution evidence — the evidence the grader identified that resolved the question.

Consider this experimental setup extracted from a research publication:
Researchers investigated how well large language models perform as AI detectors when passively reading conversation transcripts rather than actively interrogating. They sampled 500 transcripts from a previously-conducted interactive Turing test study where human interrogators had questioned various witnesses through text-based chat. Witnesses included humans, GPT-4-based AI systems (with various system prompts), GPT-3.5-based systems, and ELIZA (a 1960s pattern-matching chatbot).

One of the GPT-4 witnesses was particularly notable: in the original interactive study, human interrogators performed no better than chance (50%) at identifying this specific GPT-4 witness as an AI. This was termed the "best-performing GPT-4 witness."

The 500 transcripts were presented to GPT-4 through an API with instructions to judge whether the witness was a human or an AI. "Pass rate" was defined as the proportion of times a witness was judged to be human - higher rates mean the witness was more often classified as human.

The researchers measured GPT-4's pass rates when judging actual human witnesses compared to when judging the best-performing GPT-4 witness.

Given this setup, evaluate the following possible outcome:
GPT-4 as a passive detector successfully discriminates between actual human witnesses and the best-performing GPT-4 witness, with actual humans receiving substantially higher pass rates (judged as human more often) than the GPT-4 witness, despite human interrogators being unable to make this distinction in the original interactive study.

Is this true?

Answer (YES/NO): NO